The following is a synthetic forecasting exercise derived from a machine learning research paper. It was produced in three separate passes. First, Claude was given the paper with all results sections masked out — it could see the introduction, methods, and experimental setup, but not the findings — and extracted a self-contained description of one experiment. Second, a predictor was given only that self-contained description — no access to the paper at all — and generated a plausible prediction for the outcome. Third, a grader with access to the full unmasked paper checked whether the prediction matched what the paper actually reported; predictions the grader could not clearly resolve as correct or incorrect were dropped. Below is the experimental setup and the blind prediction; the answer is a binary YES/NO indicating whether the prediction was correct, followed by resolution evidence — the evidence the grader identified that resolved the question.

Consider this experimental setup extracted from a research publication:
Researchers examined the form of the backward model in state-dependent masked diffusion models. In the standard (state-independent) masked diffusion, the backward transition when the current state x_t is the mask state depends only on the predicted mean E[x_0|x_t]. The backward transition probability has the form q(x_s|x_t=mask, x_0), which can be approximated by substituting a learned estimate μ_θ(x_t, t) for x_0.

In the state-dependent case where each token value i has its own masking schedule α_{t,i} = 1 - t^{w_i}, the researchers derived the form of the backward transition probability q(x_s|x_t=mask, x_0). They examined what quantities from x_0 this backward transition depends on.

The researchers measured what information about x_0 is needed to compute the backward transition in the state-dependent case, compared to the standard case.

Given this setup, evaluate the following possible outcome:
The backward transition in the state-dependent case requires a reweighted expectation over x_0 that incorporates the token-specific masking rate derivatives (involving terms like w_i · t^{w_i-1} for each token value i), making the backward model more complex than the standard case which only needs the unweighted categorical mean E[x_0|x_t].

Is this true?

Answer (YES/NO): NO